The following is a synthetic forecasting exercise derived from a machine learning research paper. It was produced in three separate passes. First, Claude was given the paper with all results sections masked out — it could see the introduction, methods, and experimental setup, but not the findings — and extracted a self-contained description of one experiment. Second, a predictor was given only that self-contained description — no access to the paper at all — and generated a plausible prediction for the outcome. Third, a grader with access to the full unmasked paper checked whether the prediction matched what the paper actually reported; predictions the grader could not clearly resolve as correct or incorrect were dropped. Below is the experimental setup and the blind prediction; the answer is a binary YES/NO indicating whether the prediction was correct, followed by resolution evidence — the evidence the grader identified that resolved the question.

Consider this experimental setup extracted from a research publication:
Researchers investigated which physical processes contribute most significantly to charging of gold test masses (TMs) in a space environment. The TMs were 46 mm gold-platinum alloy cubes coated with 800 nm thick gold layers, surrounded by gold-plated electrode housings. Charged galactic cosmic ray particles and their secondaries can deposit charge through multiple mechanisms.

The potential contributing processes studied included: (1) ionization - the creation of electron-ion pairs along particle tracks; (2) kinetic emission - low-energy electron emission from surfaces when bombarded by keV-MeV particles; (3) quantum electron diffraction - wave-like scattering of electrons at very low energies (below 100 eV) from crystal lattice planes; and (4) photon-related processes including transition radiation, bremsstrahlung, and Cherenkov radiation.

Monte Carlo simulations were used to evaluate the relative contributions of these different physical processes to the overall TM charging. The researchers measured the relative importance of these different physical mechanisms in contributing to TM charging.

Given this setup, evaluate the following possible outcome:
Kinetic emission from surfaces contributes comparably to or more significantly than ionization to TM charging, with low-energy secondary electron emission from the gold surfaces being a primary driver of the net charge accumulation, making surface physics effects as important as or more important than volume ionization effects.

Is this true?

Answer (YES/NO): NO